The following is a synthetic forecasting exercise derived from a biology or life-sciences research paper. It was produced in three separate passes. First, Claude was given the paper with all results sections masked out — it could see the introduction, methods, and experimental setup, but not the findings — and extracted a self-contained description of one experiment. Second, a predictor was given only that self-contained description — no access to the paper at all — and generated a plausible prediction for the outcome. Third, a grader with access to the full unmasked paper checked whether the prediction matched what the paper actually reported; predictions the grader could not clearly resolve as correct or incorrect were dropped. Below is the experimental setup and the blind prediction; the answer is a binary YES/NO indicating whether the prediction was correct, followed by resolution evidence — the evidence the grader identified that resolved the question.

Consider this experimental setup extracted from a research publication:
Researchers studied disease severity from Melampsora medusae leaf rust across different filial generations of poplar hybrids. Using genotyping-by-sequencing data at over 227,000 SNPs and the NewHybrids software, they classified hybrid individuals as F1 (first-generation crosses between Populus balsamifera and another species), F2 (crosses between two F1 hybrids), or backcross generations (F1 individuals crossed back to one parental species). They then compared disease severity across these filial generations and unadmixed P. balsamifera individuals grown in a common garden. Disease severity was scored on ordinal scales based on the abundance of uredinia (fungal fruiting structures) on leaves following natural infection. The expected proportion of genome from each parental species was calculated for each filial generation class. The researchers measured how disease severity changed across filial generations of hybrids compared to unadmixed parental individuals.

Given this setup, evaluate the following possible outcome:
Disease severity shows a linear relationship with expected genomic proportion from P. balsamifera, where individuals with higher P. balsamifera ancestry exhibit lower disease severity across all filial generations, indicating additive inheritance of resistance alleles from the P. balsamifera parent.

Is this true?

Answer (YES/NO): NO